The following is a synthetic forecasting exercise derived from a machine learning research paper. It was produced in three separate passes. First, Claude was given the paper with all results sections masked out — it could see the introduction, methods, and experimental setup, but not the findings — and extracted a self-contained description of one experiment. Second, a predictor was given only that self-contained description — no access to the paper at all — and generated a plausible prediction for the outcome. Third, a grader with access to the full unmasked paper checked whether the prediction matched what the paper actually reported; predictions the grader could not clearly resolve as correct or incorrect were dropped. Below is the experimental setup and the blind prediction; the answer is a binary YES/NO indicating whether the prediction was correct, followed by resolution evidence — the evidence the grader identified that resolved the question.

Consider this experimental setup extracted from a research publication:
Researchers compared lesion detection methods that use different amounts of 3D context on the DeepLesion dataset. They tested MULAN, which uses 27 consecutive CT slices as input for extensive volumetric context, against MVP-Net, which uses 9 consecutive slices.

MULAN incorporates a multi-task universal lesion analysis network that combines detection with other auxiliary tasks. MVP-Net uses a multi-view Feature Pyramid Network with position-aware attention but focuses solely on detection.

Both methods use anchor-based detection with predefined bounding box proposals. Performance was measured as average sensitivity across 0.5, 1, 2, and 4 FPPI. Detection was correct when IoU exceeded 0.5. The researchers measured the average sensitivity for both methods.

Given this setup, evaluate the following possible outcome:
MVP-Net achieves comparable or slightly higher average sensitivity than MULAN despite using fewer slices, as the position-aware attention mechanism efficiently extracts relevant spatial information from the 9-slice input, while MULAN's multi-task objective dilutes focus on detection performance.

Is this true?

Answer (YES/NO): NO